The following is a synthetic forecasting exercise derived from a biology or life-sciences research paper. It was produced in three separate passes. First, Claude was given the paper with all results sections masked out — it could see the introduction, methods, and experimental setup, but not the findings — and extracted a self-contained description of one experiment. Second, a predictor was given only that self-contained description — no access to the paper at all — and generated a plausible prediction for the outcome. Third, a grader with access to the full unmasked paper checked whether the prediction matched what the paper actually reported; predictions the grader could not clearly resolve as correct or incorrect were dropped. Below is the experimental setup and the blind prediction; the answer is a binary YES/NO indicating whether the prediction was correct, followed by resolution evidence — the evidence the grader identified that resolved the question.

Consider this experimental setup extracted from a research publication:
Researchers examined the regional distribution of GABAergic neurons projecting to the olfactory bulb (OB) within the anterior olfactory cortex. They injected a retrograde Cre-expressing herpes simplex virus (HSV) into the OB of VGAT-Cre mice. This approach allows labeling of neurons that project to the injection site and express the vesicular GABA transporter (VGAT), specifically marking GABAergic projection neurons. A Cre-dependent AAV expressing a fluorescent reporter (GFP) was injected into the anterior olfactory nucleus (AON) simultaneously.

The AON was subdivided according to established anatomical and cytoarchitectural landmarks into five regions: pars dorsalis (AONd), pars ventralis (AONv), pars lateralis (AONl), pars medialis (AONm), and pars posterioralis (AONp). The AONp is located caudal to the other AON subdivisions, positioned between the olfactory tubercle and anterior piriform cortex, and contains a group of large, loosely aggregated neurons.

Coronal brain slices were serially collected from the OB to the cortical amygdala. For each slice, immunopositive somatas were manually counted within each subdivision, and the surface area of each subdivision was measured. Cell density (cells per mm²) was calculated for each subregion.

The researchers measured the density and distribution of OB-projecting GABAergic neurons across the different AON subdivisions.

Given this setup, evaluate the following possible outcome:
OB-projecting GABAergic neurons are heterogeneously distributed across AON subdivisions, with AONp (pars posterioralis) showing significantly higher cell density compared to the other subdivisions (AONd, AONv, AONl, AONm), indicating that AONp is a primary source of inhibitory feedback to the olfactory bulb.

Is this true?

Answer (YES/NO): YES